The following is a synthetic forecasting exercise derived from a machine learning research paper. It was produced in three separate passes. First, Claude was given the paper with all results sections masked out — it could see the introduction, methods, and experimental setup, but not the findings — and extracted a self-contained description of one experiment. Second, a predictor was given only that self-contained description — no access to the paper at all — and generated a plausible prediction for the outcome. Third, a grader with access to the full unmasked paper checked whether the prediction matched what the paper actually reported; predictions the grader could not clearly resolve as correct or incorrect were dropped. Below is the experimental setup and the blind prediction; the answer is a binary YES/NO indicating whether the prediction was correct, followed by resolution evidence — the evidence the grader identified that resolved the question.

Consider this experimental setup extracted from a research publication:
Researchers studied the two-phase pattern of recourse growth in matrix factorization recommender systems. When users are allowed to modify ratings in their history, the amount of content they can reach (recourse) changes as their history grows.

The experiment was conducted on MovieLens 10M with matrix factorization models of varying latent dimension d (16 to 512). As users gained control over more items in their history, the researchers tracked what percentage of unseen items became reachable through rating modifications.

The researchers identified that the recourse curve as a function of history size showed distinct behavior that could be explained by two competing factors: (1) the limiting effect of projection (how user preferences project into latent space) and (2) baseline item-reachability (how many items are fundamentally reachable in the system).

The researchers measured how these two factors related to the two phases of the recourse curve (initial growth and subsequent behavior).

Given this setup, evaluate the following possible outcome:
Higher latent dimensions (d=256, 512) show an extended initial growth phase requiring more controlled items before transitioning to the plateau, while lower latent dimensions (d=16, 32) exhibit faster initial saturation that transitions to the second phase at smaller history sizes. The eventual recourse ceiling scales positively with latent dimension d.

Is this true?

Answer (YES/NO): YES